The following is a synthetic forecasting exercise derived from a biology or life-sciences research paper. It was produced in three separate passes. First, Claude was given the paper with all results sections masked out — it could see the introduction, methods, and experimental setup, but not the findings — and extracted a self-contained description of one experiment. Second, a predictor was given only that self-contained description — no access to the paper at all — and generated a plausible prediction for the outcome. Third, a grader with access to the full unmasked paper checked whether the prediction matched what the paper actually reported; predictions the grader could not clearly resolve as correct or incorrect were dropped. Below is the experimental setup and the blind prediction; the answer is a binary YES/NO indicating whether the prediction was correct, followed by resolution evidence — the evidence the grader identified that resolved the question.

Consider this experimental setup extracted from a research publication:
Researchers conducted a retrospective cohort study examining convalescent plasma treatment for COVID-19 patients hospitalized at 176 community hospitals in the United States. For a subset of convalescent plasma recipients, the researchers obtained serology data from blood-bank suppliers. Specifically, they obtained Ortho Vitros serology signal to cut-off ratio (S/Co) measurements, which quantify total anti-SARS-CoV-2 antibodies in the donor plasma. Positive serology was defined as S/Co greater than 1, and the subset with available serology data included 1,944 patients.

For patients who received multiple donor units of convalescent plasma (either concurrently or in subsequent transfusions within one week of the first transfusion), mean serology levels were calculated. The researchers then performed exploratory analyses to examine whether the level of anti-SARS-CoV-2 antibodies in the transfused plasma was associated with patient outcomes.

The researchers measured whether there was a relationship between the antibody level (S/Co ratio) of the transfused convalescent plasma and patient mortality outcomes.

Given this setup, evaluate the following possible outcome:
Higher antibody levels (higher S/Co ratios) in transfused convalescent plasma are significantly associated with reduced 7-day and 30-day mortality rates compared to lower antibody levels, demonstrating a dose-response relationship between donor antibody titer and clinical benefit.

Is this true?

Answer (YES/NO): NO